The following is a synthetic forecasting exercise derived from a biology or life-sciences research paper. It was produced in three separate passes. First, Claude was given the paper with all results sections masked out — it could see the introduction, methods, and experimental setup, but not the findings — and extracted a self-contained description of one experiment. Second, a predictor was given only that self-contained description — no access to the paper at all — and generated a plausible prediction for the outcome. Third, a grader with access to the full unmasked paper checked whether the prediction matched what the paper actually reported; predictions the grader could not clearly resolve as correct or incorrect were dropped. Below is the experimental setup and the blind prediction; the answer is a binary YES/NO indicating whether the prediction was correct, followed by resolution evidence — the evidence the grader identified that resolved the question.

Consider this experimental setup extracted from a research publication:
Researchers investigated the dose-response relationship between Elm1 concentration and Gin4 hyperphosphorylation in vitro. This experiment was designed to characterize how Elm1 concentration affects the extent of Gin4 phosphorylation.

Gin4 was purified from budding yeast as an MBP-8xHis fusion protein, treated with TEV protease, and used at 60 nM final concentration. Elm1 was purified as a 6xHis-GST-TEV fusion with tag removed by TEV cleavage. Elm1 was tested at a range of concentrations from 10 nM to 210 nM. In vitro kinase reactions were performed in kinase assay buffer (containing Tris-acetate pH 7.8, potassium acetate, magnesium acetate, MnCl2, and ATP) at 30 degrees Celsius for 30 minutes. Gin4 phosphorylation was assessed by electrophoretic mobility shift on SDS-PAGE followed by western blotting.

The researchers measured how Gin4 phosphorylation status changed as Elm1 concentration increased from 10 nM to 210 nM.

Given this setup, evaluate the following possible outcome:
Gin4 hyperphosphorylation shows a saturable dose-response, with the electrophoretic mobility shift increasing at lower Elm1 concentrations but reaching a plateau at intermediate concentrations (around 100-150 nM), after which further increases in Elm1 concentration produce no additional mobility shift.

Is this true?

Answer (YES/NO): NO